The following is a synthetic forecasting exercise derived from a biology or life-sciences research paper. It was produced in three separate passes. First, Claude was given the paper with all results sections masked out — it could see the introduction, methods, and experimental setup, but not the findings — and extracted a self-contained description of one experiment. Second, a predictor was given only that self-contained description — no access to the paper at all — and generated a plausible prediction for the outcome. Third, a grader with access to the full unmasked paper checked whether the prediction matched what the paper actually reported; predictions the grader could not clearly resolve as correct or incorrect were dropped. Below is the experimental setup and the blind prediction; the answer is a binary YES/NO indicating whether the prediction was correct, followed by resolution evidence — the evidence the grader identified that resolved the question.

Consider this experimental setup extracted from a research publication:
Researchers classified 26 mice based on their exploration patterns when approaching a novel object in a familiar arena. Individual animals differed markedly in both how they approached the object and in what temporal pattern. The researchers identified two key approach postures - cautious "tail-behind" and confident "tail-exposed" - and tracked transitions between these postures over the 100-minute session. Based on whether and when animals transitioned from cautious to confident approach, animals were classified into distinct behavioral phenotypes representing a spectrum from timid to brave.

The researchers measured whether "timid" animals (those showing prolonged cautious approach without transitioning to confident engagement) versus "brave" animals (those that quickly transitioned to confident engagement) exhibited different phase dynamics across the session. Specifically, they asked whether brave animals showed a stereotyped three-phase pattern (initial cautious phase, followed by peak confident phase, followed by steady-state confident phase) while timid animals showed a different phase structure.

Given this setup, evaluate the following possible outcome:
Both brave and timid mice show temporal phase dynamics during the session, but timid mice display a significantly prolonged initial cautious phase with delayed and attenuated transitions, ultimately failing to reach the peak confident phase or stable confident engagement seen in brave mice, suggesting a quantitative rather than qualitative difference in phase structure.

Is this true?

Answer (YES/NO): NO